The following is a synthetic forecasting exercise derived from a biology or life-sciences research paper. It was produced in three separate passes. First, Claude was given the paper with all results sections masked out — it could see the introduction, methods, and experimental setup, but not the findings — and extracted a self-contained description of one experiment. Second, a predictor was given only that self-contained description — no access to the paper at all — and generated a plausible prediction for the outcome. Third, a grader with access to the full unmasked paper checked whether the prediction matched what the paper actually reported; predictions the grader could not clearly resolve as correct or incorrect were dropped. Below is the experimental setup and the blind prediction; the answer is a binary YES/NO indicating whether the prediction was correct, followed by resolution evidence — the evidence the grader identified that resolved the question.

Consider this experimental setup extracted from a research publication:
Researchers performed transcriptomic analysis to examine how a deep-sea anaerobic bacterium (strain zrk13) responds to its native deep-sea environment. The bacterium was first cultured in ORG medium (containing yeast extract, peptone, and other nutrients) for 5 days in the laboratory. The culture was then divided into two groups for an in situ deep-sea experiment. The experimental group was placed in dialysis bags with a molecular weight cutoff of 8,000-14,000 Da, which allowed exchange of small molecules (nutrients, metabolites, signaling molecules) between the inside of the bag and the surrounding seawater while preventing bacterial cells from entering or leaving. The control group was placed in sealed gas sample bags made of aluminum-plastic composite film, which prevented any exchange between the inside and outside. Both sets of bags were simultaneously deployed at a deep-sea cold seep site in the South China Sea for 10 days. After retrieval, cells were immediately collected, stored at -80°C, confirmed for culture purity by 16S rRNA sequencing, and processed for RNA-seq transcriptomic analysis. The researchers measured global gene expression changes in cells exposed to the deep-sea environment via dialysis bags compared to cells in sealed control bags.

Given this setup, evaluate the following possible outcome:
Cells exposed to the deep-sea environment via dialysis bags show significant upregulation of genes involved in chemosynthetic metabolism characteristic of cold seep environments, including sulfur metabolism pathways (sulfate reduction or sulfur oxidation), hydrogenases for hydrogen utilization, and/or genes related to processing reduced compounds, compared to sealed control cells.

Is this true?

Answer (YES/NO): NO